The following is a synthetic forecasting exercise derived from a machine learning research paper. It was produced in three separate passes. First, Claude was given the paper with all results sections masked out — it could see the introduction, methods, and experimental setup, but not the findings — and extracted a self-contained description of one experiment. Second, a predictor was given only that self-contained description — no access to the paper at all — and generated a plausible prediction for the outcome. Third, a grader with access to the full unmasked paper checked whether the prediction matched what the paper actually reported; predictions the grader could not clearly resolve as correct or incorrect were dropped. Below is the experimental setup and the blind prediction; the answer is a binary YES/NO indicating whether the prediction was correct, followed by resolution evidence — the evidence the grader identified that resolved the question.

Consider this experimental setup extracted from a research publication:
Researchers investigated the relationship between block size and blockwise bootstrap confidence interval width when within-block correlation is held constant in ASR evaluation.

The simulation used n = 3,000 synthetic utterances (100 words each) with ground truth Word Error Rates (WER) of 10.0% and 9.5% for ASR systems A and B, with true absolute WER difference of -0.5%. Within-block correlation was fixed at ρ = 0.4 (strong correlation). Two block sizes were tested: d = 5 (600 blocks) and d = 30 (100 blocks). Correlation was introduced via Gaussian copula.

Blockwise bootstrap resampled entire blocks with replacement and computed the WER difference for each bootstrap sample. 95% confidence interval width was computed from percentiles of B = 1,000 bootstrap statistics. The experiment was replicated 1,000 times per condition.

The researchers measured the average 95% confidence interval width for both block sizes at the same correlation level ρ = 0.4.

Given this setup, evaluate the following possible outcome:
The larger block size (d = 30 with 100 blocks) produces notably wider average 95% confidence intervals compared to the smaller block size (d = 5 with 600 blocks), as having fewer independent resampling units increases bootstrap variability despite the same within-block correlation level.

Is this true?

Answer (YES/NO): YES